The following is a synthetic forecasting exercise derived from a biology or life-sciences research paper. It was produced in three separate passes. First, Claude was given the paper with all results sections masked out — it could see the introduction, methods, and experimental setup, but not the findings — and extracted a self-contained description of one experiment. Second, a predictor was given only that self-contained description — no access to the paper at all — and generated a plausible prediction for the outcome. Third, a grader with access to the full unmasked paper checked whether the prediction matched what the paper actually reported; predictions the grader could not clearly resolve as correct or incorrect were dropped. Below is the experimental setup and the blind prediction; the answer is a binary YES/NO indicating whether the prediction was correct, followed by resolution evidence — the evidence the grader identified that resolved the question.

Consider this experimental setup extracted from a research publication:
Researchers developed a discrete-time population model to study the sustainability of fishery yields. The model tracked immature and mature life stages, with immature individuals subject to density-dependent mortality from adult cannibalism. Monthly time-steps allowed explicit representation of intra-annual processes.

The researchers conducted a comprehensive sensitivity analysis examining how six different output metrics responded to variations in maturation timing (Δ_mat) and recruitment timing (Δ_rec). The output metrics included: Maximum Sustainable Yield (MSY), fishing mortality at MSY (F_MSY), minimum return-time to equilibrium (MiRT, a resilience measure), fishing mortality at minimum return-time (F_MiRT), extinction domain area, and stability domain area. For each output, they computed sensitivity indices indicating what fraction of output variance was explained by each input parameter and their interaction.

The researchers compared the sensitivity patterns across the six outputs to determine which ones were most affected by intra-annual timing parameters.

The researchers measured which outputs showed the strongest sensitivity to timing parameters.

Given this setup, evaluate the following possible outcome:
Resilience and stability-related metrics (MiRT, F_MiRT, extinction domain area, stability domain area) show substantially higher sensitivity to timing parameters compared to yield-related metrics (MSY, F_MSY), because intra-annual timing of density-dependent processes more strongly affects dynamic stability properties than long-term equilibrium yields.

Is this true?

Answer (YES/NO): NO